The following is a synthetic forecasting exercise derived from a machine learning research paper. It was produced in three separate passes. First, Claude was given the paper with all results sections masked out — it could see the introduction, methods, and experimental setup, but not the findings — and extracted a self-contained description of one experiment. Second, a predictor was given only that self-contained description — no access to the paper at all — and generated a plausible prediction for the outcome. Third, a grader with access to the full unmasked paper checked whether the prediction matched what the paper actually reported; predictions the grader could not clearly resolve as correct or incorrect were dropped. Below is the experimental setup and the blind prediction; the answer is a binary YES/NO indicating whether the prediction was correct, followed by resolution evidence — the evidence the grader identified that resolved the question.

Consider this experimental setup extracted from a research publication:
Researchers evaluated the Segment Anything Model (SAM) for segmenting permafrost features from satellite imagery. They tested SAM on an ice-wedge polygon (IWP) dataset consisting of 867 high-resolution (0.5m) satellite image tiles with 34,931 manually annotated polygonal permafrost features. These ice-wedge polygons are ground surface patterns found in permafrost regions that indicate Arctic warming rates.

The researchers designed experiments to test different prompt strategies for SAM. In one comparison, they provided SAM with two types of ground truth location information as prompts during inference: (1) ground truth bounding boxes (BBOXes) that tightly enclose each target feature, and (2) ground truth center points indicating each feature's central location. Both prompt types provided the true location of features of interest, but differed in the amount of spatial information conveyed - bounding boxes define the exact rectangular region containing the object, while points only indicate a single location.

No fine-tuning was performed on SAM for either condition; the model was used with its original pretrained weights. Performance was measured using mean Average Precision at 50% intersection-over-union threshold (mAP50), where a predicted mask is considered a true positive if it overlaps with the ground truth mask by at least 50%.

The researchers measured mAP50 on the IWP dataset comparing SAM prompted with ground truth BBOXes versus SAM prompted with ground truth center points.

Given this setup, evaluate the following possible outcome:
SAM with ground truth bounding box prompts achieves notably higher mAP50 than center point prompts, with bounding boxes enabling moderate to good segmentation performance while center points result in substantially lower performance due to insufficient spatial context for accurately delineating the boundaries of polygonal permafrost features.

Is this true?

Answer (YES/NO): YES